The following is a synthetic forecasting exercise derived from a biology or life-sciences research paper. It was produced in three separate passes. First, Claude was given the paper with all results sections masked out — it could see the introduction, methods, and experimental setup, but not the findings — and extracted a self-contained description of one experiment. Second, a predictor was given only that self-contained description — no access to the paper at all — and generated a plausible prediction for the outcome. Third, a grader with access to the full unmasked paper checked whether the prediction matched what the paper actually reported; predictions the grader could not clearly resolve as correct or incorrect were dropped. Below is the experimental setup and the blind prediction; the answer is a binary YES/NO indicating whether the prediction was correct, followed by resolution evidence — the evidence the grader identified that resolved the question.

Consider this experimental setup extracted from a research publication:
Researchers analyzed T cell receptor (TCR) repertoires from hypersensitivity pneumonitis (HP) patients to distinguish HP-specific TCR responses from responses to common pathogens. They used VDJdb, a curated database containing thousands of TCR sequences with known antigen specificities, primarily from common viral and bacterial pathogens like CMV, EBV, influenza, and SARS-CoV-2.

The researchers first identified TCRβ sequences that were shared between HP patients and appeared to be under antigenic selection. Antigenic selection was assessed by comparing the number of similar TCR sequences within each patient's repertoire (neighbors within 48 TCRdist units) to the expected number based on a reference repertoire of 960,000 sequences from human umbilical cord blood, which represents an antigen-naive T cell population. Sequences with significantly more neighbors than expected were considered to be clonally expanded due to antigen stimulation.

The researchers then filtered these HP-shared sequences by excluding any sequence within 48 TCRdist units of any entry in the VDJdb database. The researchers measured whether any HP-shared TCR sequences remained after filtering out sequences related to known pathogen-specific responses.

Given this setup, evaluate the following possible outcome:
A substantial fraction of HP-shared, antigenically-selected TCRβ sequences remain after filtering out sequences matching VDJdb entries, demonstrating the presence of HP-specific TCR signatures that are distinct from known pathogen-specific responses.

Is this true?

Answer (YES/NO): NO